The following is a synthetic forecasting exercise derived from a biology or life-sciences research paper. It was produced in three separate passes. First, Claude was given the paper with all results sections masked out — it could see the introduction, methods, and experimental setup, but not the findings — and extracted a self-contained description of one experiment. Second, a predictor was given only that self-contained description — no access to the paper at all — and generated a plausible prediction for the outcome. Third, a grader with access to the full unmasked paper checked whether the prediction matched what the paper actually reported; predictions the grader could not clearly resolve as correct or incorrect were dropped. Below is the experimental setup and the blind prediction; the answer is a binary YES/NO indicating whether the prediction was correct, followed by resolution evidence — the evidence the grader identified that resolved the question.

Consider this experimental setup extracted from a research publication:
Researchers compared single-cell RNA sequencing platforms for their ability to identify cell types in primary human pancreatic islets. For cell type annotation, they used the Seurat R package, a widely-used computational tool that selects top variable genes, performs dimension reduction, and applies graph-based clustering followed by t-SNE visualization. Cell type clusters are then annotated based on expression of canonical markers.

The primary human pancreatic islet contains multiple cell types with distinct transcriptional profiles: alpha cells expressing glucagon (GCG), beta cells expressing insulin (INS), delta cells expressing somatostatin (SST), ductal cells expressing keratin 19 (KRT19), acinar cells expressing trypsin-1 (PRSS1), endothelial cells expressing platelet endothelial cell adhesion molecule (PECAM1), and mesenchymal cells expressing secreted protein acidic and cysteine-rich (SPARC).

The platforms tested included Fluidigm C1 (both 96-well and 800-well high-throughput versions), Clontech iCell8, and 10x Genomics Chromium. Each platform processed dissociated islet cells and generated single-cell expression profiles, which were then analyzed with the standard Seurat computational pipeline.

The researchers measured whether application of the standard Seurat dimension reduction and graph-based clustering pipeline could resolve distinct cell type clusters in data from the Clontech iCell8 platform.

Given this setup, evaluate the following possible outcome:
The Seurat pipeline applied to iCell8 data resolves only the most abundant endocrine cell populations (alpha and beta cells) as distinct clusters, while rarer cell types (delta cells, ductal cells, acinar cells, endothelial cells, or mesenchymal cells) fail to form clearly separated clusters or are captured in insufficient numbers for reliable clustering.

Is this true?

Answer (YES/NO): NO